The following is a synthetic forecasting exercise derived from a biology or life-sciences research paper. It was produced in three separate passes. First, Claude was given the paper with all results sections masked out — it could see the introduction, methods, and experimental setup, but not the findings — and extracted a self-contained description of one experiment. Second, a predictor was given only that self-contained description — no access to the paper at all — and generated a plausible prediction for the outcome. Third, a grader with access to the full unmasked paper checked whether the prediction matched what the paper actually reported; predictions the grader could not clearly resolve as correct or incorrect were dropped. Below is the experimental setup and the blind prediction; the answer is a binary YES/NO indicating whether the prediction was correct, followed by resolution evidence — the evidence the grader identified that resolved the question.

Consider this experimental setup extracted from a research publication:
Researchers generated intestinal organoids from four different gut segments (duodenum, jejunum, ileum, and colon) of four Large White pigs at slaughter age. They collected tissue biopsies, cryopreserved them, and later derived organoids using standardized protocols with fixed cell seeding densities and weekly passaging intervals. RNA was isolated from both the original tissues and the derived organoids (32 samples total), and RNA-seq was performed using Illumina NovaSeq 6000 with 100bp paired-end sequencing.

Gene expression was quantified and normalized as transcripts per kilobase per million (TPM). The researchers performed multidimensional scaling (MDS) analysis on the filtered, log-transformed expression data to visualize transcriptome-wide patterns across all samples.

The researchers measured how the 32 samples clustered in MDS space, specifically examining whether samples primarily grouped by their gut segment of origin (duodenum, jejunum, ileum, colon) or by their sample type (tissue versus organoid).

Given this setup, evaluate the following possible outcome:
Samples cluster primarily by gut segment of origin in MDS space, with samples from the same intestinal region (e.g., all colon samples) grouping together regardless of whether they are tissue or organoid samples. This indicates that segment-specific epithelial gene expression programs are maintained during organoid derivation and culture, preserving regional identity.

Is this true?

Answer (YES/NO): NO